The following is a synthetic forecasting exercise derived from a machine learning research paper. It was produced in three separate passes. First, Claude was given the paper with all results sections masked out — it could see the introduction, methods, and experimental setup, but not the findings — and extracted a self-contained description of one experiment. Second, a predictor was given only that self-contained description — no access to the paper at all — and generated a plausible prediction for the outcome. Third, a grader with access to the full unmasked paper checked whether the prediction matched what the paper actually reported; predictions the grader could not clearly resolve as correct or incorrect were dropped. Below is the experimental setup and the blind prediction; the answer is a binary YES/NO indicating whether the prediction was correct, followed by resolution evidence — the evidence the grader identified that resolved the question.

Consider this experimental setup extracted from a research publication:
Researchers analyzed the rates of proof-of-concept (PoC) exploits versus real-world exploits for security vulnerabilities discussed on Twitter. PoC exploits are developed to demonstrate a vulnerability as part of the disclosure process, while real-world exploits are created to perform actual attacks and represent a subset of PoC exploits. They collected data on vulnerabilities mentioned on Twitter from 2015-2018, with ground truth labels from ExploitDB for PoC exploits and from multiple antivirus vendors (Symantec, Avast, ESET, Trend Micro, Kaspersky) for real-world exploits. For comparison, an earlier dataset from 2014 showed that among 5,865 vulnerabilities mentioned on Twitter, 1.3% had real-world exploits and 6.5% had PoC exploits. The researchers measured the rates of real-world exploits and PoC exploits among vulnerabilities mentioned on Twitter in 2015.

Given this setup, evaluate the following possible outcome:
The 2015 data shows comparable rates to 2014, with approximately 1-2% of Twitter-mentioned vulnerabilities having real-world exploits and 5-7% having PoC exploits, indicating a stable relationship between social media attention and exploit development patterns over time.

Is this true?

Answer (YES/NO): NO